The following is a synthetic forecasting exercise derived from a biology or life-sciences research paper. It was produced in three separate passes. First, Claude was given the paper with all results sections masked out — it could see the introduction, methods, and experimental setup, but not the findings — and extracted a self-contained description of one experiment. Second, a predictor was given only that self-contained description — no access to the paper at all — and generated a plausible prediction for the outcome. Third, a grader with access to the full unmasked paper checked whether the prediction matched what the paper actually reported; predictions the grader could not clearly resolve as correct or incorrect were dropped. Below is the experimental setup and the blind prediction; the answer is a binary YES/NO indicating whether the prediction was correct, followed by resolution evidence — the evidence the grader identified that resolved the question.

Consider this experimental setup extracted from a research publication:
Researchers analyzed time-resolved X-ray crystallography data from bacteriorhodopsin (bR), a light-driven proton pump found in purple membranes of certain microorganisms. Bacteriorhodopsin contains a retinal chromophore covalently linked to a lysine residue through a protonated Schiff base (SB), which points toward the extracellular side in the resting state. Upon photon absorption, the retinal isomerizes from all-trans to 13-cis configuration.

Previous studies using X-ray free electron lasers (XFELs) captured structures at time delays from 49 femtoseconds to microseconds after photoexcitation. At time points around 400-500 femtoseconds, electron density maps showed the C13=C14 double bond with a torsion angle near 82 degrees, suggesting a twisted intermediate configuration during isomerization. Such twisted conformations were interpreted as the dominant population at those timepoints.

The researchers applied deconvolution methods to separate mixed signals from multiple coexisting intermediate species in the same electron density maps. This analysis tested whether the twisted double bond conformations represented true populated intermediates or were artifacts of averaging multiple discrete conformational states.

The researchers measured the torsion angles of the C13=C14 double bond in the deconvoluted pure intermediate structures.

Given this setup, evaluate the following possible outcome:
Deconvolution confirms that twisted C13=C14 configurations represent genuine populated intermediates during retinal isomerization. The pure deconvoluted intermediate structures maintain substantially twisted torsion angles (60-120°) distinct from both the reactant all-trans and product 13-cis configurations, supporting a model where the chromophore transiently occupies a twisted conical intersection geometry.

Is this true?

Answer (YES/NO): NO